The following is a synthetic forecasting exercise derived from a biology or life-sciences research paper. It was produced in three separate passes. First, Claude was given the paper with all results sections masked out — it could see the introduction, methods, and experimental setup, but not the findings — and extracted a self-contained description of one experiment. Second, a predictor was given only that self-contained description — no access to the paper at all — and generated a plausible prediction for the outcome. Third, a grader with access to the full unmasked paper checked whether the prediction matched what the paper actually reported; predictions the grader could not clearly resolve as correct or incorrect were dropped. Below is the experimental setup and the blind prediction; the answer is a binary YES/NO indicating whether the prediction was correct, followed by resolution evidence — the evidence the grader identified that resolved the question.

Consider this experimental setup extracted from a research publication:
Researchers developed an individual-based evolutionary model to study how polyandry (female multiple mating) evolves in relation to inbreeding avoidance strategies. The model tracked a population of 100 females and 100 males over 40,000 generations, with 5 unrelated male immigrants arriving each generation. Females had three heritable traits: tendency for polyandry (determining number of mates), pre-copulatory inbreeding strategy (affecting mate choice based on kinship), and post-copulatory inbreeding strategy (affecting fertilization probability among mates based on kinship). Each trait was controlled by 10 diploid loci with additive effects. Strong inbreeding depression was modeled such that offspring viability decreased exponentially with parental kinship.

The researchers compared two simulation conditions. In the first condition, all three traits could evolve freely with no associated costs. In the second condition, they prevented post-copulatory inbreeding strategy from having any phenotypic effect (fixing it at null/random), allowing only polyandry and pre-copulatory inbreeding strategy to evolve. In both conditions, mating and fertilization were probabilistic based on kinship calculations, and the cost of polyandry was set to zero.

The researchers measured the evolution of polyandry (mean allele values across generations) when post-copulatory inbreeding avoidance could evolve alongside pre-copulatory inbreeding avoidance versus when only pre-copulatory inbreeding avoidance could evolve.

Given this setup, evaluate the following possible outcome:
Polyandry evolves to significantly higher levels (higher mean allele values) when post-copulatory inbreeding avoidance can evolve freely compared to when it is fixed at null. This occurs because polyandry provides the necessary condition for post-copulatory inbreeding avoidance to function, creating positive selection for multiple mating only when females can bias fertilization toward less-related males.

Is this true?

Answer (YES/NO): YES